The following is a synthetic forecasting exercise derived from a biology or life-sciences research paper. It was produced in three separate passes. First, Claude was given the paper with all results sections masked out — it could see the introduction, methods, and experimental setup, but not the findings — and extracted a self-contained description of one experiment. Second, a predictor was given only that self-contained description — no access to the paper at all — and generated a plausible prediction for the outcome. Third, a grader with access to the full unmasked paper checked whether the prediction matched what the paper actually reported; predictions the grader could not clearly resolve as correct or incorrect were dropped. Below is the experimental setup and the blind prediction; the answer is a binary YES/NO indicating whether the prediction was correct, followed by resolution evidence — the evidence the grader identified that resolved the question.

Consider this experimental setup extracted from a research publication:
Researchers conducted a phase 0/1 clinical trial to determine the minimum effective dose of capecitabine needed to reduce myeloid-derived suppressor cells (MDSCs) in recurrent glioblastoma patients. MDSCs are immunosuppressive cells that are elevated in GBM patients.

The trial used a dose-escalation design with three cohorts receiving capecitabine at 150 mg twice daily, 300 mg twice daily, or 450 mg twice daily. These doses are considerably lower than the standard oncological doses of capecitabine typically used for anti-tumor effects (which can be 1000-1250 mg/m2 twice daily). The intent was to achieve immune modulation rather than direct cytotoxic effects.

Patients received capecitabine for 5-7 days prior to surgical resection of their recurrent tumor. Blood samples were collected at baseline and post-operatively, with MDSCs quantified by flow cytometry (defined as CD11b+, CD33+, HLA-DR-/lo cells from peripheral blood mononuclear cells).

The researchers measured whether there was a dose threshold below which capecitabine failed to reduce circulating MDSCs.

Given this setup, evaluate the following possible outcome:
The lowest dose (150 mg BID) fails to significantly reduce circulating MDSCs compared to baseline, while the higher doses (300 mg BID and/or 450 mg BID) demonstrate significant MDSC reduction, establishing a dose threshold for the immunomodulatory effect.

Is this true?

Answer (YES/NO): YES